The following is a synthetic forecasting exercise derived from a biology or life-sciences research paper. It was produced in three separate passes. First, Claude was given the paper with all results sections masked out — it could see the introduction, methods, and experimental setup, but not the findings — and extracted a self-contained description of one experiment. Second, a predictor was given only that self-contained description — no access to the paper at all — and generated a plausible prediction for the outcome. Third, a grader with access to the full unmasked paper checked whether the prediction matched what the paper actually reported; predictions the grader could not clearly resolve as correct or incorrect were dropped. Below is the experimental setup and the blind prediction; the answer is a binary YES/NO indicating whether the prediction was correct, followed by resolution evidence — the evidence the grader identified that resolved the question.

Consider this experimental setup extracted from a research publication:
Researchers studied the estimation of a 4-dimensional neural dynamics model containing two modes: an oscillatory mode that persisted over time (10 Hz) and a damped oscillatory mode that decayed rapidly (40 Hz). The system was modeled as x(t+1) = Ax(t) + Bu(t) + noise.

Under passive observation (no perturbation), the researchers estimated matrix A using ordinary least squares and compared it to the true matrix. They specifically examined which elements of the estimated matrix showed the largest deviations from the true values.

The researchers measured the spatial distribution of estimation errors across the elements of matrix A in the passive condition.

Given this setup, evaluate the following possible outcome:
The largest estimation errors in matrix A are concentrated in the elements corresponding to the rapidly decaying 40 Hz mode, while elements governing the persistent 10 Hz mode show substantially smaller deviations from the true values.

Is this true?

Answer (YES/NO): YES